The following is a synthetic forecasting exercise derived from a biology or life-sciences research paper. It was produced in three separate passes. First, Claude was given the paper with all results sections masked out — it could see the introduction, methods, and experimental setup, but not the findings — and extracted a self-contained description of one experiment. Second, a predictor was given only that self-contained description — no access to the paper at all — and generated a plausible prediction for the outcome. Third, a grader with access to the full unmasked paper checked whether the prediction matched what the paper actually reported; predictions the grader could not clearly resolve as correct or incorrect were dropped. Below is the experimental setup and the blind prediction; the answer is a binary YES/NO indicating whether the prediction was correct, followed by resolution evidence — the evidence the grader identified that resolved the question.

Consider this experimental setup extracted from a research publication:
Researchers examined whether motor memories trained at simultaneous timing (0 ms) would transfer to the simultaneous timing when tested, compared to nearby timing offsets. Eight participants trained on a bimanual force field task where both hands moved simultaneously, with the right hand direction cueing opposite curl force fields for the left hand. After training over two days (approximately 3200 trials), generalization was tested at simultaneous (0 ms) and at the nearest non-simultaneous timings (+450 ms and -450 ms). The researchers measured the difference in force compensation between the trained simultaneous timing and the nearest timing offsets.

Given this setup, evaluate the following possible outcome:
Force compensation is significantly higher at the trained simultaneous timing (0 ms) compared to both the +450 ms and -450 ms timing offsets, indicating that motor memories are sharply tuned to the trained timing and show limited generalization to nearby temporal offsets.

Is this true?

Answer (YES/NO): YES